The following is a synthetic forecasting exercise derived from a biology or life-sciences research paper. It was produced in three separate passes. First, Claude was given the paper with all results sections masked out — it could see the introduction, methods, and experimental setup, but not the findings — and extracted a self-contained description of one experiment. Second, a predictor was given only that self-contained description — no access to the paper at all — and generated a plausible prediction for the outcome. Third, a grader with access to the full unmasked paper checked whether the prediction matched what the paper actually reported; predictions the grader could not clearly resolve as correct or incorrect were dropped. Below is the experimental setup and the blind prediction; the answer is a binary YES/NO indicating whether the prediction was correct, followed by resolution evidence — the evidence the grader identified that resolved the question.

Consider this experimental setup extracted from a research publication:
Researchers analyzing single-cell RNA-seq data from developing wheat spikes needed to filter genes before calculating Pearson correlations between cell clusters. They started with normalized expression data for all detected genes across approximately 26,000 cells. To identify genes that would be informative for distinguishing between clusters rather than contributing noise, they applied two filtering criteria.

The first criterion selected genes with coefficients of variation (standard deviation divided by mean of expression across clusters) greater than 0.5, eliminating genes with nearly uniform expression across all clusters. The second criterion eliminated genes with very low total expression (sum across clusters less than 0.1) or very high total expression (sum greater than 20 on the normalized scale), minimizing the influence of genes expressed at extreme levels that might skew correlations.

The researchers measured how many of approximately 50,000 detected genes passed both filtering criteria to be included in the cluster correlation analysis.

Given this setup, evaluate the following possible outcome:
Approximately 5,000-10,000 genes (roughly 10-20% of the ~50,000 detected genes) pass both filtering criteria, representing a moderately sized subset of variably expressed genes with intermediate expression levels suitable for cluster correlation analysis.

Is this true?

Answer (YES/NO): NO